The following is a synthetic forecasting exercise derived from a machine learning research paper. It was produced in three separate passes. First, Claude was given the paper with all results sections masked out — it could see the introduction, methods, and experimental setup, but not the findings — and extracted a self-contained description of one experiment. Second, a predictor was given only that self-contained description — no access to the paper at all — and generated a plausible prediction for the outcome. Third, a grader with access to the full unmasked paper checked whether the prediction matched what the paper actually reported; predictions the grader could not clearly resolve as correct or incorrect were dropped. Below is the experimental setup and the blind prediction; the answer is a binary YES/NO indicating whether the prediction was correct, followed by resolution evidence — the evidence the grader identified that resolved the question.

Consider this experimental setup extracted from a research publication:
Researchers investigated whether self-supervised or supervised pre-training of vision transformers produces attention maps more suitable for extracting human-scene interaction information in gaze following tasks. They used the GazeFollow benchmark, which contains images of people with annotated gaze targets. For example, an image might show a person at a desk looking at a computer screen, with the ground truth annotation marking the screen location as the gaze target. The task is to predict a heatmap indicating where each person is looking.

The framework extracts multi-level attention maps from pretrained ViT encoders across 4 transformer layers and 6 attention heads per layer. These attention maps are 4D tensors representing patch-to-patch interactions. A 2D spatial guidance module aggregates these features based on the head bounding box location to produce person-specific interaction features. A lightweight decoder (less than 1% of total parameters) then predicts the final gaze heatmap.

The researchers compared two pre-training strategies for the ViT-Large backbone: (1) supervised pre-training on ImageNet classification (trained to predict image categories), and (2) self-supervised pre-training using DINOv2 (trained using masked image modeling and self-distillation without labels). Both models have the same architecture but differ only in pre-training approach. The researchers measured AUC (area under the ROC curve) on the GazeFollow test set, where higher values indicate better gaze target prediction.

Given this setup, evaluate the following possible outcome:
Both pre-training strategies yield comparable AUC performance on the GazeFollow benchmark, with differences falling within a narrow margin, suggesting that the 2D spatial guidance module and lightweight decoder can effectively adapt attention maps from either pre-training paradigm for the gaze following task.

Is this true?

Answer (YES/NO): NO